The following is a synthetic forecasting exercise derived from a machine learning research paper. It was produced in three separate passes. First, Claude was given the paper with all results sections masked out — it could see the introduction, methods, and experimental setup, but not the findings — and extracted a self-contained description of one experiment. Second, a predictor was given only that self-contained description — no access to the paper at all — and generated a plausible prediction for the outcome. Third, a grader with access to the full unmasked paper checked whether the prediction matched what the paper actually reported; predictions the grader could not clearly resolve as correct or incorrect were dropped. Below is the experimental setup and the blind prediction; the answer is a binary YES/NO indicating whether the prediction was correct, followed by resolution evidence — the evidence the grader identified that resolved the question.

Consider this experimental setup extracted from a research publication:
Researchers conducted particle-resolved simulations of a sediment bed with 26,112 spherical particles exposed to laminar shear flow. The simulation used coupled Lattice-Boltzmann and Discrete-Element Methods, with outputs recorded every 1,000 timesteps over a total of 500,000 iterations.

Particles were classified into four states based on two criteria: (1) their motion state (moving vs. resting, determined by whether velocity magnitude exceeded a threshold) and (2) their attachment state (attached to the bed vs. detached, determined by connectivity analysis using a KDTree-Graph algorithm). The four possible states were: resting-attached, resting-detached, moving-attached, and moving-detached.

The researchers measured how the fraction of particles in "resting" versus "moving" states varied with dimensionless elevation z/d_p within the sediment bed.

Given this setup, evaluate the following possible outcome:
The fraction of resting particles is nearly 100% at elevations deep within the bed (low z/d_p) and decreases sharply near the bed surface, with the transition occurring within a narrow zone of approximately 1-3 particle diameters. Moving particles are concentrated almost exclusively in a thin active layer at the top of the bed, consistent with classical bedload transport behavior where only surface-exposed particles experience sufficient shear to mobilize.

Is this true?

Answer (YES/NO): YES